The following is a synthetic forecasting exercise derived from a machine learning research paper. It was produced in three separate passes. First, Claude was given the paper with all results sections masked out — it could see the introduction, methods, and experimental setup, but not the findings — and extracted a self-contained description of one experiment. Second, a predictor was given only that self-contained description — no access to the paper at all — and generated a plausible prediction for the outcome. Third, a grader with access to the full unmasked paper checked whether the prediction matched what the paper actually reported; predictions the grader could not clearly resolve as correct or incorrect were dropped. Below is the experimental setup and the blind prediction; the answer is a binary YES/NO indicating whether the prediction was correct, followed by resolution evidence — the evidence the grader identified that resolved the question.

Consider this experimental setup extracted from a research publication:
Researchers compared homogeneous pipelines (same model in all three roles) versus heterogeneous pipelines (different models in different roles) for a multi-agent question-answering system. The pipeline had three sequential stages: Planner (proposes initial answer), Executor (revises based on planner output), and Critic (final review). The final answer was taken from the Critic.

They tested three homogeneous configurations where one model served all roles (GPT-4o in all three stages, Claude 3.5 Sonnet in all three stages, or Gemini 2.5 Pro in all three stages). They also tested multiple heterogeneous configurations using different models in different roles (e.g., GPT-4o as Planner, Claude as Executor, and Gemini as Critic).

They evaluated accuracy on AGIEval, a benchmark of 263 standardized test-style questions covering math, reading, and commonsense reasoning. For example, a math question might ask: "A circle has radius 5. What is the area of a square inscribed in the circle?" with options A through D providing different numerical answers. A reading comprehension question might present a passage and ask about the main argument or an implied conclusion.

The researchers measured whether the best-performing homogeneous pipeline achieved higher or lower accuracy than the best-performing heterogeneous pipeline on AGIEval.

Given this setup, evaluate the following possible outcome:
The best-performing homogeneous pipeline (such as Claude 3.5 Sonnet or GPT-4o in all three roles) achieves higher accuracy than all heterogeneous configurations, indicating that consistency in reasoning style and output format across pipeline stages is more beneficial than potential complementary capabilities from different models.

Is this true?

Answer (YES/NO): NO